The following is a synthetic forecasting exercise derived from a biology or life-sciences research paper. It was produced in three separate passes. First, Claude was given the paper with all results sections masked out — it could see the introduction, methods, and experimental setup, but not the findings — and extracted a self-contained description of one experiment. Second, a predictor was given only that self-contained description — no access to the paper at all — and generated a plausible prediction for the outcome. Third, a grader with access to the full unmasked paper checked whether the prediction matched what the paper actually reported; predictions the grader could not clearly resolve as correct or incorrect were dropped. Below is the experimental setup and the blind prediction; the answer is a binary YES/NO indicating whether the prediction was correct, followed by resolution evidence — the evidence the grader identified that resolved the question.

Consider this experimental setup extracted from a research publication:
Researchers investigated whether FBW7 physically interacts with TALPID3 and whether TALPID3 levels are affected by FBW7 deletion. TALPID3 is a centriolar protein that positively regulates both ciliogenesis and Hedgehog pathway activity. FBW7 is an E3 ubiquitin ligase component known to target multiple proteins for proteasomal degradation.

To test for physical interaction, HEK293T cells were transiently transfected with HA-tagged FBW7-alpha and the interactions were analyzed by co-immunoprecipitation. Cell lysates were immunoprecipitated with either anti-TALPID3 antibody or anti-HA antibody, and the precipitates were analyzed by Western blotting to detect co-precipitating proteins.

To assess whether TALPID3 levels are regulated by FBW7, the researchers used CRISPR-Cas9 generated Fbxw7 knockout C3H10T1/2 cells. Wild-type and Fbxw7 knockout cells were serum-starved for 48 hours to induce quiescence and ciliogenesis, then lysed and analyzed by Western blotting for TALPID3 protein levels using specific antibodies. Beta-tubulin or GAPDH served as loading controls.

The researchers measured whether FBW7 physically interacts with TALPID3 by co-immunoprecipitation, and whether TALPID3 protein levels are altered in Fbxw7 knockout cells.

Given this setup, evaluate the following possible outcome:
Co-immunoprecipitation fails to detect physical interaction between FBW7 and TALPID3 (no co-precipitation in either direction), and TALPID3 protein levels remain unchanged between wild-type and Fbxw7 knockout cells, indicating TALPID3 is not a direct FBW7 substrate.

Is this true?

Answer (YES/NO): NO